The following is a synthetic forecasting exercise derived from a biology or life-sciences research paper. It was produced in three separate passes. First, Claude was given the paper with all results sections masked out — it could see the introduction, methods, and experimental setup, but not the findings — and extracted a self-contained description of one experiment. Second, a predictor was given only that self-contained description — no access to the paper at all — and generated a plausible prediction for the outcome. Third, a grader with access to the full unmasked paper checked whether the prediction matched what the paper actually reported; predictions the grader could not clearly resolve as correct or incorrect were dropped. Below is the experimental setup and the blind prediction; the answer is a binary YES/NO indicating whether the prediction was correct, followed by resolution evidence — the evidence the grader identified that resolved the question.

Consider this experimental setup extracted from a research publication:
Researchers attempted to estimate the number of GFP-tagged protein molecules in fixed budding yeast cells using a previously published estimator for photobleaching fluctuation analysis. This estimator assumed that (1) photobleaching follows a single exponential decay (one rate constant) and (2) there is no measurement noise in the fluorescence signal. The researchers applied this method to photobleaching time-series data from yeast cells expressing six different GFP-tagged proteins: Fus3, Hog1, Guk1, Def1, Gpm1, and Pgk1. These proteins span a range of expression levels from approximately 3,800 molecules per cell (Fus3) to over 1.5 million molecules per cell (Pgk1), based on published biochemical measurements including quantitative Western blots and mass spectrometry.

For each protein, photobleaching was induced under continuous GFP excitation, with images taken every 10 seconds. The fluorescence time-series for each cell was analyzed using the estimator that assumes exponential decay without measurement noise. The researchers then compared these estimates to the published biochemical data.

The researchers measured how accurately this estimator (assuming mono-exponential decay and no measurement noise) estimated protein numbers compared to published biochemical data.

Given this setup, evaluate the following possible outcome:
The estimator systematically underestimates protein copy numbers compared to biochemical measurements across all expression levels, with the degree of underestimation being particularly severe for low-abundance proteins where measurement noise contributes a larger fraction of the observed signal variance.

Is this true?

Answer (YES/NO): NO